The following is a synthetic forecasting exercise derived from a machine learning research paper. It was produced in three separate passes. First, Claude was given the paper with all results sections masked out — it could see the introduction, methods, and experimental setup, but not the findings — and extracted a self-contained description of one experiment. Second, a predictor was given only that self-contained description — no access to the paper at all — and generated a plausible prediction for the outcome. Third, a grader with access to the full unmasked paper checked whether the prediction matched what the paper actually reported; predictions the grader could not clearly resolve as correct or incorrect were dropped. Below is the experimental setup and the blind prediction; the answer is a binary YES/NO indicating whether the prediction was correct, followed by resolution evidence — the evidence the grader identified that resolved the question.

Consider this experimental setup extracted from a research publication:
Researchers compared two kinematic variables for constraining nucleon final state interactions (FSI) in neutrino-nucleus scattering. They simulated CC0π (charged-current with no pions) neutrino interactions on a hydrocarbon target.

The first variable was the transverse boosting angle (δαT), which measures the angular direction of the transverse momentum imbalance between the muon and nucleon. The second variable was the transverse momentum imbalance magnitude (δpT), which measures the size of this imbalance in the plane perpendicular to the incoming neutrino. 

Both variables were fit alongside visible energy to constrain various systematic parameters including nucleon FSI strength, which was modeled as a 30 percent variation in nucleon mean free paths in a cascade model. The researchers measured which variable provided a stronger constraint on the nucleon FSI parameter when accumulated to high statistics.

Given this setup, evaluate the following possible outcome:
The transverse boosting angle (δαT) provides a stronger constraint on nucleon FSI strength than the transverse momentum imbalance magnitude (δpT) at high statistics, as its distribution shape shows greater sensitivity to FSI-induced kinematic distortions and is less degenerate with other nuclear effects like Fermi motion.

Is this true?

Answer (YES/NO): YES